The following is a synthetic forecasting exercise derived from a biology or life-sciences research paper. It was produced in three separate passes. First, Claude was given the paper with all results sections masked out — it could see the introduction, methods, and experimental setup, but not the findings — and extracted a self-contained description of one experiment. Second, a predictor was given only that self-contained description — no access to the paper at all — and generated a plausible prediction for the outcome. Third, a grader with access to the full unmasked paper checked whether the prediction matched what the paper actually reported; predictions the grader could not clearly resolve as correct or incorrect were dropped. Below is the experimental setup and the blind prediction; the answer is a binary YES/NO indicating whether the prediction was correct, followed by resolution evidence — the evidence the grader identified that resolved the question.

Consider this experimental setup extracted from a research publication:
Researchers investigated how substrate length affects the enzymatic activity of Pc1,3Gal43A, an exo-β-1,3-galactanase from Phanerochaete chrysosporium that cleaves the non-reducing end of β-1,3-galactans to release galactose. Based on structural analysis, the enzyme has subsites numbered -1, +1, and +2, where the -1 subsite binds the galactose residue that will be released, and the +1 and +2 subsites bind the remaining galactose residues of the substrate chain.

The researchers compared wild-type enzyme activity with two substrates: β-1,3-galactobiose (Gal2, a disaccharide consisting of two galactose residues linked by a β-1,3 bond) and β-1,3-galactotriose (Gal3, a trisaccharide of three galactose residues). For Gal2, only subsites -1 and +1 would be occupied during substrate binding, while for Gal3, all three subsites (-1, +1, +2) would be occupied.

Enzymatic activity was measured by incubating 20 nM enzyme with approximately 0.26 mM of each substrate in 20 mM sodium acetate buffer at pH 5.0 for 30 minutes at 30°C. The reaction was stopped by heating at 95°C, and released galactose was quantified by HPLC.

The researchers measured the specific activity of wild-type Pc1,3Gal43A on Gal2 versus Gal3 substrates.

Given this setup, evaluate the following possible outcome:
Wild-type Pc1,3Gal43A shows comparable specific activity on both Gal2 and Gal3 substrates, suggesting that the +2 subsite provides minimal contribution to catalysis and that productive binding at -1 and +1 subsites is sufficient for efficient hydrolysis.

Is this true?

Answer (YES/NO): NO